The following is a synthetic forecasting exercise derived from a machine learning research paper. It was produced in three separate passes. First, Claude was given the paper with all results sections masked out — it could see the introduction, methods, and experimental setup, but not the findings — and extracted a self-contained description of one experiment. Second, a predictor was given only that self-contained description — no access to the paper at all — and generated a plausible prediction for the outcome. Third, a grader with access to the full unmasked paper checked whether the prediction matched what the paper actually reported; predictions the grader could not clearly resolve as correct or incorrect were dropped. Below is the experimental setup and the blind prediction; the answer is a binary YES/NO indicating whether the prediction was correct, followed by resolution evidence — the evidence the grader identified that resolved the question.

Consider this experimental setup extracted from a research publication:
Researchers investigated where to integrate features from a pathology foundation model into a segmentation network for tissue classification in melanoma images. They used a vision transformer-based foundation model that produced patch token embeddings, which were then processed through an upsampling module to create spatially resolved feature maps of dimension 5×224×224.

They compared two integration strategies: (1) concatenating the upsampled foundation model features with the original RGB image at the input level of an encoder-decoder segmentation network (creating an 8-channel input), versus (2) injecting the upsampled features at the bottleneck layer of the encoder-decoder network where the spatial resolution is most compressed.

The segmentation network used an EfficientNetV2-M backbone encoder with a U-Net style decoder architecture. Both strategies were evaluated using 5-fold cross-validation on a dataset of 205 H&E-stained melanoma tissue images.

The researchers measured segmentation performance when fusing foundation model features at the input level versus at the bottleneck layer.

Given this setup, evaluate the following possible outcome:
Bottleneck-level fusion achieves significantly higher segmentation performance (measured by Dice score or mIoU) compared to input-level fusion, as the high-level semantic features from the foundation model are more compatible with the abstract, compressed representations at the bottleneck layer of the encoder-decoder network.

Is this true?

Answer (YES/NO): NO